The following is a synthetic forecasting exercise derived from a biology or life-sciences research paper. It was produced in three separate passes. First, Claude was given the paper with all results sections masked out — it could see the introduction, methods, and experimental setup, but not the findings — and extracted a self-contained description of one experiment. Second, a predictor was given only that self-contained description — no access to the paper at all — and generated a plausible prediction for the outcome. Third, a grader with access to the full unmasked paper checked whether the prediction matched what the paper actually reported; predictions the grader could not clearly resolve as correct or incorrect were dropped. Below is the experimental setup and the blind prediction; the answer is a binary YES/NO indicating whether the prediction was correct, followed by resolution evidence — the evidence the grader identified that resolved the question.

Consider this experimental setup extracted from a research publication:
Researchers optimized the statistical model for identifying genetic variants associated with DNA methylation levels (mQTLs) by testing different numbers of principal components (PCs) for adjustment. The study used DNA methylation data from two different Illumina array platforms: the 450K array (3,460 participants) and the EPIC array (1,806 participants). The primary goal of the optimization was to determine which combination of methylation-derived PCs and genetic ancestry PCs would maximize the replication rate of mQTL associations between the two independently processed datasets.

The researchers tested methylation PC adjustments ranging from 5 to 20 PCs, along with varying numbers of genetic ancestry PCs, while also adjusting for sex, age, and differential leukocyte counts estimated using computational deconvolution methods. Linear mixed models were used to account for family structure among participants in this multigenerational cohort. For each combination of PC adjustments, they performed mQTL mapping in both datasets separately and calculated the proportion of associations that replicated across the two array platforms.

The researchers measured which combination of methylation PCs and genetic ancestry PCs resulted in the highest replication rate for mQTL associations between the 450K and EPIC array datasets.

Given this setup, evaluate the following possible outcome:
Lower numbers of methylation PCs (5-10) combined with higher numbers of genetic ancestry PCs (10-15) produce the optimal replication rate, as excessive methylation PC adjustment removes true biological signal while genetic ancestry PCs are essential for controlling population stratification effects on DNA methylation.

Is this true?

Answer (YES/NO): NO